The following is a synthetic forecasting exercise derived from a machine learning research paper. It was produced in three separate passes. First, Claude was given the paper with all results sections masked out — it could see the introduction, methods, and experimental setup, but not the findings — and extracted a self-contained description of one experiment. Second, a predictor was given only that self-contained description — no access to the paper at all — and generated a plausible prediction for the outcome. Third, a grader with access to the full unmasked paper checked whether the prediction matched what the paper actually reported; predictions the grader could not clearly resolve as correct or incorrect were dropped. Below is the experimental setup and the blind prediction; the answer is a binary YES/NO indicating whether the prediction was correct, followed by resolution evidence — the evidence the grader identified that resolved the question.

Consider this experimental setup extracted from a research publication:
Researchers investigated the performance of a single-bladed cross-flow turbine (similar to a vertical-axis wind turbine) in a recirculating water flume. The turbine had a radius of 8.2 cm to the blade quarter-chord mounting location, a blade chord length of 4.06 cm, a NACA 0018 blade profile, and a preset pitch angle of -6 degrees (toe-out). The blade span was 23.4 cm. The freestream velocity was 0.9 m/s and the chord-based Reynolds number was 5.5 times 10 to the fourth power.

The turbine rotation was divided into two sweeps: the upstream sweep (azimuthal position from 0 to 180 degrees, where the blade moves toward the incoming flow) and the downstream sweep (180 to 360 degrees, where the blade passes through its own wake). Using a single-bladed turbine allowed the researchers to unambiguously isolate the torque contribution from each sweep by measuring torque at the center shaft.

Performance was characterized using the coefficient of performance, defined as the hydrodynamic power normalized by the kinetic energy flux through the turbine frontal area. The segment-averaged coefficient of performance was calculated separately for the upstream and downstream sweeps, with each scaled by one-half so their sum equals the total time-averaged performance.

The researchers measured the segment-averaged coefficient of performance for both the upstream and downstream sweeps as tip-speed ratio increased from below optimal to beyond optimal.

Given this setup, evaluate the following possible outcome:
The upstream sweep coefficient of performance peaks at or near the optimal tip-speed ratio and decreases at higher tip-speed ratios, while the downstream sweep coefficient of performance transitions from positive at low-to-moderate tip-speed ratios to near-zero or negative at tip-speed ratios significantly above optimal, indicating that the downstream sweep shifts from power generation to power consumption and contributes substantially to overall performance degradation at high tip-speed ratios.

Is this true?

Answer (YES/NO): NO